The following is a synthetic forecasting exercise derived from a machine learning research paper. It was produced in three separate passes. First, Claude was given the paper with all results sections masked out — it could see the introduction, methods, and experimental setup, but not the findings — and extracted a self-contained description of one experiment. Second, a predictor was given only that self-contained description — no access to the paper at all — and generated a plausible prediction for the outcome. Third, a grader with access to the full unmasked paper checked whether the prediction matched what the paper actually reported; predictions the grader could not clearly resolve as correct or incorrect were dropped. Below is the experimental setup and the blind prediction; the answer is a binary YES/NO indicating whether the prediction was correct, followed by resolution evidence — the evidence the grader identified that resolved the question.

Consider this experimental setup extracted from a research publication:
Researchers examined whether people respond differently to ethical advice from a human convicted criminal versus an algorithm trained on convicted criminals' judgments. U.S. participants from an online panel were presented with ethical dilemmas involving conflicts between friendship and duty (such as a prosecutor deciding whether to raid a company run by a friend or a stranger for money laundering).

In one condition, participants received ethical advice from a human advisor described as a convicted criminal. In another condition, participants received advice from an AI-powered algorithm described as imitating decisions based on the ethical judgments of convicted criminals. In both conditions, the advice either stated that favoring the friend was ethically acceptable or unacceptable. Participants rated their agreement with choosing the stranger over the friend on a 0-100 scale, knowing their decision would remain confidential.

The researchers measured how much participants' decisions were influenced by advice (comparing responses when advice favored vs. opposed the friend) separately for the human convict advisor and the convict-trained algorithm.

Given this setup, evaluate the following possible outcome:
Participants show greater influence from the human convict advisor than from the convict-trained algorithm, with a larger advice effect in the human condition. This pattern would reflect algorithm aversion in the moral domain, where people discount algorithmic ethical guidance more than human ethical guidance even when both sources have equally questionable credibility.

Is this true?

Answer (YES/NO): NO